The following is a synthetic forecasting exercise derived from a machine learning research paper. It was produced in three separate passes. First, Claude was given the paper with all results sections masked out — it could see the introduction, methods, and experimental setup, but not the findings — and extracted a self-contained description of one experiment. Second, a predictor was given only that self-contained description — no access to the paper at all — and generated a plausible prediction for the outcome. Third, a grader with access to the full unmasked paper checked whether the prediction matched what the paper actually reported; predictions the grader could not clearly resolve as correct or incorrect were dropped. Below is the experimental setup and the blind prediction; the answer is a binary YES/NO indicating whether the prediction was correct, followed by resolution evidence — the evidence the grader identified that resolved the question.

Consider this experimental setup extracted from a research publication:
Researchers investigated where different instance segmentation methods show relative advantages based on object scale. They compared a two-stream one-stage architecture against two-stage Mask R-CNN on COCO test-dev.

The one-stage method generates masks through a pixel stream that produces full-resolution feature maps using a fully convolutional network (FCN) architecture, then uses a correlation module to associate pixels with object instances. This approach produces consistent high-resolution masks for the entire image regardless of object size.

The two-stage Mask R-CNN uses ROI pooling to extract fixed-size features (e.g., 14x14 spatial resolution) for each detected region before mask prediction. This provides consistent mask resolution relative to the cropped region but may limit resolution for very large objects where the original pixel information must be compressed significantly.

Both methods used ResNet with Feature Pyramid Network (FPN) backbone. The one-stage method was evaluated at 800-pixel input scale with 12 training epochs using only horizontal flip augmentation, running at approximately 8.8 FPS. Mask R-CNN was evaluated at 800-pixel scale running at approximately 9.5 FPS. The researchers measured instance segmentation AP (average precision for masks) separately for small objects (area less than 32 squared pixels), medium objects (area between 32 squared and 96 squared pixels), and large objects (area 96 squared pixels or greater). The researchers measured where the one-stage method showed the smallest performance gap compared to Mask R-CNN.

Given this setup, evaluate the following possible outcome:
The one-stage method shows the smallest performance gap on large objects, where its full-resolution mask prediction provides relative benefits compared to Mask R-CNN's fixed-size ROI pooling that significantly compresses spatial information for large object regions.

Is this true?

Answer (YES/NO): YES